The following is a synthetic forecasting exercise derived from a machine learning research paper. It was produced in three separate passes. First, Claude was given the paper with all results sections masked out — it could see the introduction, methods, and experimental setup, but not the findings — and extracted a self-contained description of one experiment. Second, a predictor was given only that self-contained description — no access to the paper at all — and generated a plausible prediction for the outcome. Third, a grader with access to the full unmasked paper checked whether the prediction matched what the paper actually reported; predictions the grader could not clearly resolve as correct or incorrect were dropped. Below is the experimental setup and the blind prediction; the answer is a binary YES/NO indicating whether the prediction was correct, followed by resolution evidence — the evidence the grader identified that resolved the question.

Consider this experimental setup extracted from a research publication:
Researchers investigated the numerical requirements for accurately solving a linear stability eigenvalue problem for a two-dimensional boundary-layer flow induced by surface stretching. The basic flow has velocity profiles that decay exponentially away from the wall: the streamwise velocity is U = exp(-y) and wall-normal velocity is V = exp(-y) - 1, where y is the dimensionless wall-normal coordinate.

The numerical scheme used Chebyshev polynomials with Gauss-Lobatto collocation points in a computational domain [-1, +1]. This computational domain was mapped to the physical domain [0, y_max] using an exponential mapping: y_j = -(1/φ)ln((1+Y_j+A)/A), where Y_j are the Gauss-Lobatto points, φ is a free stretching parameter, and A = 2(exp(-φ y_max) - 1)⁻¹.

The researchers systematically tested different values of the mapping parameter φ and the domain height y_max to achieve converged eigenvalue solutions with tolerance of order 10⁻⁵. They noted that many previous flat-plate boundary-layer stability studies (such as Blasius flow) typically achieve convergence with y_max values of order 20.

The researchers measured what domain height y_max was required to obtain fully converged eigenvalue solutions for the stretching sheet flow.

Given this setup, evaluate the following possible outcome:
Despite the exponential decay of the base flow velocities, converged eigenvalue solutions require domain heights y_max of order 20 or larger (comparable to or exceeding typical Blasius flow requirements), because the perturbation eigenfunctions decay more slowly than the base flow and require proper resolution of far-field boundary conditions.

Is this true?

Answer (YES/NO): YES